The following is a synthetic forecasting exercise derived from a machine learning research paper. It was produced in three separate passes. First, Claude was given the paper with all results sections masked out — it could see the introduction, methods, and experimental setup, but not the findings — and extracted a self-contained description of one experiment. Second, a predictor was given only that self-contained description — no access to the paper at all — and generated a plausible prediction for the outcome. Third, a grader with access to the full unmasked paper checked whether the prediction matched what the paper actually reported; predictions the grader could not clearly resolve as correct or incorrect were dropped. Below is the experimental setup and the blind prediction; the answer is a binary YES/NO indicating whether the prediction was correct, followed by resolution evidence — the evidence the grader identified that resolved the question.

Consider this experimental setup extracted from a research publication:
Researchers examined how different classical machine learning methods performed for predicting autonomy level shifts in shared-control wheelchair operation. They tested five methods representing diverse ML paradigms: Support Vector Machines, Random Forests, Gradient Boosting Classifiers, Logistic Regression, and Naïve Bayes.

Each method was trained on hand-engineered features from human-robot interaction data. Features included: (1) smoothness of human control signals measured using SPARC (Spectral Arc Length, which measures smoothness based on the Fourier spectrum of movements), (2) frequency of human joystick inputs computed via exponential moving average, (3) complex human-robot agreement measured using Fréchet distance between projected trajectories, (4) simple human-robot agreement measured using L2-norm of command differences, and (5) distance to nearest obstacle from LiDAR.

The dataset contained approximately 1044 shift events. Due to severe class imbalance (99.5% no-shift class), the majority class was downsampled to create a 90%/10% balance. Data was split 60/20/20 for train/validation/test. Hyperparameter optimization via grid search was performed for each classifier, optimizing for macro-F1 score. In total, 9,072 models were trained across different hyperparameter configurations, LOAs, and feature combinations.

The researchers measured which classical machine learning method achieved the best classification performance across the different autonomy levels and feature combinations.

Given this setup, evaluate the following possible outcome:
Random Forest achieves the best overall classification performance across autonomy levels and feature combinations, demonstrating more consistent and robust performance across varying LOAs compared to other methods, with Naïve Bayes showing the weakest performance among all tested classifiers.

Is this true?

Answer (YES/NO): NO